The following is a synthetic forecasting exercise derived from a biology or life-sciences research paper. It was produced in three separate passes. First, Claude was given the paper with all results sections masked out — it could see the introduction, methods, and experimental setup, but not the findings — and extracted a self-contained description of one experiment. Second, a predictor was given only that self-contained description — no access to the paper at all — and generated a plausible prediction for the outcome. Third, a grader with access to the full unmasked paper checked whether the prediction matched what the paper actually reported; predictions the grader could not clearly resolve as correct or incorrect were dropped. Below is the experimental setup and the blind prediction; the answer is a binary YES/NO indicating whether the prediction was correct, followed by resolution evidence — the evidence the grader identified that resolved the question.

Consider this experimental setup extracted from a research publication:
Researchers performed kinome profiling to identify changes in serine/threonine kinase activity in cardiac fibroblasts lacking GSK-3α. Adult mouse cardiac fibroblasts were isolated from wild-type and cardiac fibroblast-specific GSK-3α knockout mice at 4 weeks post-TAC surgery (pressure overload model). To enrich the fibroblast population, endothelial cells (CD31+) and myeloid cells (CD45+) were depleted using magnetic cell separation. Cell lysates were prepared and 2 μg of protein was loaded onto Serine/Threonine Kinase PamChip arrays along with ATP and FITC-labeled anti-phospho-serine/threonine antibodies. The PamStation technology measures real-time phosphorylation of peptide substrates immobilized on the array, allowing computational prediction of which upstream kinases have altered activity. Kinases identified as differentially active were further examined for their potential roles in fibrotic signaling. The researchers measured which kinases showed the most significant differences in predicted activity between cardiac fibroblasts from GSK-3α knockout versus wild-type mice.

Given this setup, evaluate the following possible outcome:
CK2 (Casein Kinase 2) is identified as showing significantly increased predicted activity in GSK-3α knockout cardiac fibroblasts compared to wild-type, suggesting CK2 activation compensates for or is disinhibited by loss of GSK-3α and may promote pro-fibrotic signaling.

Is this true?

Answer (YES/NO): NO